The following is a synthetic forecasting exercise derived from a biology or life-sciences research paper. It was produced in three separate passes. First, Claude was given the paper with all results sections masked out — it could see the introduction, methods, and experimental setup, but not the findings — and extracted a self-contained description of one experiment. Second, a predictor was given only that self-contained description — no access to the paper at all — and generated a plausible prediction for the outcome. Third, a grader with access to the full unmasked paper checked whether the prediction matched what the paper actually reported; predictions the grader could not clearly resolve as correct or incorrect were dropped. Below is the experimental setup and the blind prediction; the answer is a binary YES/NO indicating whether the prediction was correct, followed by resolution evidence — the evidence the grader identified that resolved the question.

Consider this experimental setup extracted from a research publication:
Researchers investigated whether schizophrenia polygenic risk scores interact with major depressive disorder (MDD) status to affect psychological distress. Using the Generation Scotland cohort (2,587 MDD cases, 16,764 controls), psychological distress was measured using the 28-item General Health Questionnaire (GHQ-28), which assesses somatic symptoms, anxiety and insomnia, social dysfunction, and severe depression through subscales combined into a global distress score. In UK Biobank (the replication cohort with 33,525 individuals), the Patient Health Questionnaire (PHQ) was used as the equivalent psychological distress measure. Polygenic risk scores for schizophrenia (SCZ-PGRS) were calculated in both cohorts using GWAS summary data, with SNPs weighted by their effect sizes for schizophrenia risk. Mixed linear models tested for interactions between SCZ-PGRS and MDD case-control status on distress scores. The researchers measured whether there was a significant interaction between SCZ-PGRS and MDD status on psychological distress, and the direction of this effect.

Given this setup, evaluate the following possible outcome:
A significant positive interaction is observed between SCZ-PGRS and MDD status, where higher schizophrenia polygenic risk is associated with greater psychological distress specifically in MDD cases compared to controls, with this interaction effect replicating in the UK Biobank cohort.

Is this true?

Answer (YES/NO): NO